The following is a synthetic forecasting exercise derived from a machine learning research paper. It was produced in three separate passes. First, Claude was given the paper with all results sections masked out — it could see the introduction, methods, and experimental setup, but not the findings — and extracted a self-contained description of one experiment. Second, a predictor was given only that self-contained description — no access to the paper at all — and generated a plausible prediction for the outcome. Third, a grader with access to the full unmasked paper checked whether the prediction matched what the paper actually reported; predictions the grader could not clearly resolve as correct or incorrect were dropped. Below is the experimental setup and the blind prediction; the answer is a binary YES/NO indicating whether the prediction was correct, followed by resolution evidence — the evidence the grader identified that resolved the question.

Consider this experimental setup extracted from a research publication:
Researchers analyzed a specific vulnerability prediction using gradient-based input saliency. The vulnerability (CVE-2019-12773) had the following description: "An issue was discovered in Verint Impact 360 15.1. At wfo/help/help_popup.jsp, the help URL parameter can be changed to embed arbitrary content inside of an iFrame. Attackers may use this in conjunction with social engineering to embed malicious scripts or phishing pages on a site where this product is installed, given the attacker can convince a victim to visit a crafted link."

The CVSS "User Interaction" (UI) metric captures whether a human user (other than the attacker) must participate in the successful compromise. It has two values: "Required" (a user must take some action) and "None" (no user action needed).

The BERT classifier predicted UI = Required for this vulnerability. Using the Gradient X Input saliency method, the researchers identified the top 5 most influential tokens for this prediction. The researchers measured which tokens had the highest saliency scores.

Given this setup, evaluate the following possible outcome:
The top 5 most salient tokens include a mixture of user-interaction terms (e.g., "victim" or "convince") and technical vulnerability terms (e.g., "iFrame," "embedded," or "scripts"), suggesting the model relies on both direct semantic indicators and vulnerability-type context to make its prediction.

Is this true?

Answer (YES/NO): NO